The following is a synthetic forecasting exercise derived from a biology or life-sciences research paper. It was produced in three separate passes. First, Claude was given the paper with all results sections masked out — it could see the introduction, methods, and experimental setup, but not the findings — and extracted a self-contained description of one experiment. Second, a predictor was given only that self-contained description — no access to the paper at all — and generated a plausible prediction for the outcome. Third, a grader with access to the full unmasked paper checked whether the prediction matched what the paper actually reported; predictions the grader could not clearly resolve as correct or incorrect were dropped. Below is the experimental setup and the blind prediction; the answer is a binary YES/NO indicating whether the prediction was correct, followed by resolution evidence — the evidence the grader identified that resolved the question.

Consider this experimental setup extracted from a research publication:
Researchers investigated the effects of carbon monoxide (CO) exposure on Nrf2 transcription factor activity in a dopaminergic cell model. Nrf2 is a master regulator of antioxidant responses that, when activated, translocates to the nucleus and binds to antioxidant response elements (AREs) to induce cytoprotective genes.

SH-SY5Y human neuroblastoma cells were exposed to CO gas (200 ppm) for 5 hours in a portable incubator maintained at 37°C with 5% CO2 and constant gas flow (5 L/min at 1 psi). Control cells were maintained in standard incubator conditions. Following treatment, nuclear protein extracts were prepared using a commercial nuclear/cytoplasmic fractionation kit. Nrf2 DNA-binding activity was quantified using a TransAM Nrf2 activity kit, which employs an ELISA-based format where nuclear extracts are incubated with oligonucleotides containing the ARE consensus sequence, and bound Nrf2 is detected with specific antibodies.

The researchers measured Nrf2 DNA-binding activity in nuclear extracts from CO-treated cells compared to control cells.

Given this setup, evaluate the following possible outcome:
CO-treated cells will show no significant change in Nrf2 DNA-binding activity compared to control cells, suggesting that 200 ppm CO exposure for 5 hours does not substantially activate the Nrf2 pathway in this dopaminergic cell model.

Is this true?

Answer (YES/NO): YES